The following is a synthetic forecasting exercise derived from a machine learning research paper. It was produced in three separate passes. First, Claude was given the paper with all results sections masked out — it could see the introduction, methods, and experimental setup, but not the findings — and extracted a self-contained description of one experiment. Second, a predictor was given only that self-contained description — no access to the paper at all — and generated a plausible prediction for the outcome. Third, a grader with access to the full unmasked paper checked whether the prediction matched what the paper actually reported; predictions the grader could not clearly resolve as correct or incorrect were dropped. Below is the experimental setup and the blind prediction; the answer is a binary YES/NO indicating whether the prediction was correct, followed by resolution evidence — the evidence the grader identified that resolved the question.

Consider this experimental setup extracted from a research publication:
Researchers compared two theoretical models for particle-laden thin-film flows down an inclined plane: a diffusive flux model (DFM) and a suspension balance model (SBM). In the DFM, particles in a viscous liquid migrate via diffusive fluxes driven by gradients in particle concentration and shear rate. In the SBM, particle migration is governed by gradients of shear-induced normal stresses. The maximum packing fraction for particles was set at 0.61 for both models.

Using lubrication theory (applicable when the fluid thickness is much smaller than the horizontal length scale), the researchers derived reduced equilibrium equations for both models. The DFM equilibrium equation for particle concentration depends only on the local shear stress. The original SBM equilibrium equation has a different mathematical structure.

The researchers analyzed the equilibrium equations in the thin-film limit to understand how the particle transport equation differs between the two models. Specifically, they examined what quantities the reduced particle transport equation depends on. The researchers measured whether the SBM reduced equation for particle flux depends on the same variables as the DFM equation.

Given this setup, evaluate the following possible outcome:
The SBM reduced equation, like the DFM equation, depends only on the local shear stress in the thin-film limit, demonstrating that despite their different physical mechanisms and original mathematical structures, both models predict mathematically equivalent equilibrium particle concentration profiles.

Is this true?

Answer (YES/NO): NO